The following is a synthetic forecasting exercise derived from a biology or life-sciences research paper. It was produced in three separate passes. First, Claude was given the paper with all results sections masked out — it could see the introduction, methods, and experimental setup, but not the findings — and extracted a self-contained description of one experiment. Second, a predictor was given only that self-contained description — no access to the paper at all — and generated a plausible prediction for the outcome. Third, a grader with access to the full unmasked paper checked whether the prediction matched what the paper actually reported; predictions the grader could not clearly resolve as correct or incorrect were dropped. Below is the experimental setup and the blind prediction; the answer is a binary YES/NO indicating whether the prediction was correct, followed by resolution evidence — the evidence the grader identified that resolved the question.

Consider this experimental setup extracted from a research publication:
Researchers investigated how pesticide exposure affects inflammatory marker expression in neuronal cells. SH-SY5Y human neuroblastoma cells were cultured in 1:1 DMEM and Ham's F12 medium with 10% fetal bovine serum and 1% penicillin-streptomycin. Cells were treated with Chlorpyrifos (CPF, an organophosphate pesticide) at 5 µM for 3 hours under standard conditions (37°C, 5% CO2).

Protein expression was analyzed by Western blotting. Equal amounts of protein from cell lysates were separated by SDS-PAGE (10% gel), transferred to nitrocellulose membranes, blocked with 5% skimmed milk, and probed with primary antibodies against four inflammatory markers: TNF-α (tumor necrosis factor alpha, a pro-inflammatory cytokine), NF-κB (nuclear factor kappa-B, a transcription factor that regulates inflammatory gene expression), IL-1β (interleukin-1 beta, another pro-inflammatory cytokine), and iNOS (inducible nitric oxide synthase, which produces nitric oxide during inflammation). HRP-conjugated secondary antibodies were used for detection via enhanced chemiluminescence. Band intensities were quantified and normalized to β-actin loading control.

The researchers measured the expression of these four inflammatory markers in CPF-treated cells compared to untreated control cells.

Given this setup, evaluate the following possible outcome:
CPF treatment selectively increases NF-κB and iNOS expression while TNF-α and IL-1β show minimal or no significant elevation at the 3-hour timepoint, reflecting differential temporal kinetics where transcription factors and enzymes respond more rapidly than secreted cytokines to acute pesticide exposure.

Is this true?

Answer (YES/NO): NO